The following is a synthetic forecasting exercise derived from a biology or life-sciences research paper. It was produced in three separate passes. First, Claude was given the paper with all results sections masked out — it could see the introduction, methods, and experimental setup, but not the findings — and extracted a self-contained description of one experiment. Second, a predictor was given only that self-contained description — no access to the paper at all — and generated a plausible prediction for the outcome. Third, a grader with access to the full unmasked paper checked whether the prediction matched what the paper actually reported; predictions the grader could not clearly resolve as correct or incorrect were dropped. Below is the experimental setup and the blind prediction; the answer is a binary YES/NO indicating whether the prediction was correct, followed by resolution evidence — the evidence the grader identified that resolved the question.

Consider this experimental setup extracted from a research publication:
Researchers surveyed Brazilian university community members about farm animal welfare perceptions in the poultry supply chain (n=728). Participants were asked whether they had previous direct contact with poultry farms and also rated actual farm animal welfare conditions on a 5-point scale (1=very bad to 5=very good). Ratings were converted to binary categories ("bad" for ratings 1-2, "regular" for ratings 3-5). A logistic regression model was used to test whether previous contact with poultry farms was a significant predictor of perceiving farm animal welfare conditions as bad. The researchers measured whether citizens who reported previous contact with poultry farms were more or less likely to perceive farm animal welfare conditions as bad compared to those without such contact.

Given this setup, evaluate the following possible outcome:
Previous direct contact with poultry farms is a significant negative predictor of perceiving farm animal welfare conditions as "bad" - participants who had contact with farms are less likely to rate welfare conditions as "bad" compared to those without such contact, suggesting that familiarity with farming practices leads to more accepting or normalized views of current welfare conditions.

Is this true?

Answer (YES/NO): NO